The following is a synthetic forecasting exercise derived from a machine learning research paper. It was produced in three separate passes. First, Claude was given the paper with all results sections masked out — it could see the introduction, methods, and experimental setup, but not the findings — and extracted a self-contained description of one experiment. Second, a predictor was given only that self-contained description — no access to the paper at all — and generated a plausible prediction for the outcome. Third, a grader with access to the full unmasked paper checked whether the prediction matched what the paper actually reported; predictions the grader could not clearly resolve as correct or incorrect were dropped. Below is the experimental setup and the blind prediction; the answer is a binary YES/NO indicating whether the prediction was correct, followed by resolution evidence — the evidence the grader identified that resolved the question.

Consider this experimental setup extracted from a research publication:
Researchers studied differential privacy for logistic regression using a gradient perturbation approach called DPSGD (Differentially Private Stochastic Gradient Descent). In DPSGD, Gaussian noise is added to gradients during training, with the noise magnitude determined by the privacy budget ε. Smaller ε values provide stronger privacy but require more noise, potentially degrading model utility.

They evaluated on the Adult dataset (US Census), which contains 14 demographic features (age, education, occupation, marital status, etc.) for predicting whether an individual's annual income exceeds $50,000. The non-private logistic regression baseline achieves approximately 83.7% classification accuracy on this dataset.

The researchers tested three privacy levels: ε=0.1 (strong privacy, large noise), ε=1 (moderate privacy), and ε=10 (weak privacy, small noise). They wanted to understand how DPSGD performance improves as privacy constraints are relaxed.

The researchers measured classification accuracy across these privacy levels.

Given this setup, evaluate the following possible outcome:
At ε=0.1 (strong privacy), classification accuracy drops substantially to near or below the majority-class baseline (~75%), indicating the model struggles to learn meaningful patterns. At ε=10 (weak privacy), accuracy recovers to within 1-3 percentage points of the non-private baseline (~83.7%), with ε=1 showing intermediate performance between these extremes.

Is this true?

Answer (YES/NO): NO